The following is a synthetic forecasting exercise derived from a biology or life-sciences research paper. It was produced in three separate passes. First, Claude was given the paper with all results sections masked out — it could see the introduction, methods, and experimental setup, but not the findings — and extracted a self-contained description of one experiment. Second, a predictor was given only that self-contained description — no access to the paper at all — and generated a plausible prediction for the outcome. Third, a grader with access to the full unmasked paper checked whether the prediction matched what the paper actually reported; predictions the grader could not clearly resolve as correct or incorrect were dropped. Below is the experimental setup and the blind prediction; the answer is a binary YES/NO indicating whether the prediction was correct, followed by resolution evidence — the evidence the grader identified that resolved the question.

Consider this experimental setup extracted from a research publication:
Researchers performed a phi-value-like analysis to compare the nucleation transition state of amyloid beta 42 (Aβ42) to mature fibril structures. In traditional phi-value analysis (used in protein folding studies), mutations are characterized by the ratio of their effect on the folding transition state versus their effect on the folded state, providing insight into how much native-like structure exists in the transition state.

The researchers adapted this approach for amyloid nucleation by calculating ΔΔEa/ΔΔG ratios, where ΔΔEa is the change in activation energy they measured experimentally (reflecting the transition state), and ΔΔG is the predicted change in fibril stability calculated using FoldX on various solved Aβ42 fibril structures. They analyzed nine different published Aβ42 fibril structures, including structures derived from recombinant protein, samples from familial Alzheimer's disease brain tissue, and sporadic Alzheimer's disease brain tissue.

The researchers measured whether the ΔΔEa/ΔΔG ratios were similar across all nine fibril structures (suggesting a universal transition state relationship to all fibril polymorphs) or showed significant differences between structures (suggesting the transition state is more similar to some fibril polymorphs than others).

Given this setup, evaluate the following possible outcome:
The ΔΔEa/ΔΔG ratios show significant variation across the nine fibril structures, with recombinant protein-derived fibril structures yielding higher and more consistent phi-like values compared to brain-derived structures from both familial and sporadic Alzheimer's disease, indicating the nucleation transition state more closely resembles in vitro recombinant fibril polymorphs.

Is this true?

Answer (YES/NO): NO